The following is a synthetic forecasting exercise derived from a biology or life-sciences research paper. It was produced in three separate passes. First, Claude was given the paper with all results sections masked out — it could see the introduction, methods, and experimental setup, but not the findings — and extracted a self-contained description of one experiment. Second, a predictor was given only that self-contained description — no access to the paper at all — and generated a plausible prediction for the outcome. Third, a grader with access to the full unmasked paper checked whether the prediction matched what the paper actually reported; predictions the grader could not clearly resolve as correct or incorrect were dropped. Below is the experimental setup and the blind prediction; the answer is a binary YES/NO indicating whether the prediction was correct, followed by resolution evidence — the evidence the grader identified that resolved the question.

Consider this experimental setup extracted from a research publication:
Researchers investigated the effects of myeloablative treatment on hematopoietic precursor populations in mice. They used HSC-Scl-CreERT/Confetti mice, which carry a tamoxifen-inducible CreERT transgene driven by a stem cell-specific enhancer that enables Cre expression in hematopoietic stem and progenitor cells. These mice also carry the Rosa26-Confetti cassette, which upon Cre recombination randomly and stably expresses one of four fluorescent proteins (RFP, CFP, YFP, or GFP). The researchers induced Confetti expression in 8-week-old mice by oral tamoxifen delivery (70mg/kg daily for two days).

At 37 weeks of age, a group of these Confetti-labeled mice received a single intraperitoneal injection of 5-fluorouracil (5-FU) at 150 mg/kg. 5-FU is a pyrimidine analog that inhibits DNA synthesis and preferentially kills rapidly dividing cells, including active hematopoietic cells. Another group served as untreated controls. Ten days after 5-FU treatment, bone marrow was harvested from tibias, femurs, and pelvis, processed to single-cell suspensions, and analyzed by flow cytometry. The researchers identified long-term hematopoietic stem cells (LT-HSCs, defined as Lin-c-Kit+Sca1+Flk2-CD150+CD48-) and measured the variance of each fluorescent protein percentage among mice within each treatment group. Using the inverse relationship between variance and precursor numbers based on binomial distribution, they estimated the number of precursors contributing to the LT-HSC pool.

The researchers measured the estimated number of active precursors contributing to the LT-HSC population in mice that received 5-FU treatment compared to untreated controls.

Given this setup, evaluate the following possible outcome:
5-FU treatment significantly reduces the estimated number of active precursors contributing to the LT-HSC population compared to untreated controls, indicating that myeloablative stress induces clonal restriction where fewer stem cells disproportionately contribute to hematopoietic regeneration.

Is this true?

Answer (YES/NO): NO